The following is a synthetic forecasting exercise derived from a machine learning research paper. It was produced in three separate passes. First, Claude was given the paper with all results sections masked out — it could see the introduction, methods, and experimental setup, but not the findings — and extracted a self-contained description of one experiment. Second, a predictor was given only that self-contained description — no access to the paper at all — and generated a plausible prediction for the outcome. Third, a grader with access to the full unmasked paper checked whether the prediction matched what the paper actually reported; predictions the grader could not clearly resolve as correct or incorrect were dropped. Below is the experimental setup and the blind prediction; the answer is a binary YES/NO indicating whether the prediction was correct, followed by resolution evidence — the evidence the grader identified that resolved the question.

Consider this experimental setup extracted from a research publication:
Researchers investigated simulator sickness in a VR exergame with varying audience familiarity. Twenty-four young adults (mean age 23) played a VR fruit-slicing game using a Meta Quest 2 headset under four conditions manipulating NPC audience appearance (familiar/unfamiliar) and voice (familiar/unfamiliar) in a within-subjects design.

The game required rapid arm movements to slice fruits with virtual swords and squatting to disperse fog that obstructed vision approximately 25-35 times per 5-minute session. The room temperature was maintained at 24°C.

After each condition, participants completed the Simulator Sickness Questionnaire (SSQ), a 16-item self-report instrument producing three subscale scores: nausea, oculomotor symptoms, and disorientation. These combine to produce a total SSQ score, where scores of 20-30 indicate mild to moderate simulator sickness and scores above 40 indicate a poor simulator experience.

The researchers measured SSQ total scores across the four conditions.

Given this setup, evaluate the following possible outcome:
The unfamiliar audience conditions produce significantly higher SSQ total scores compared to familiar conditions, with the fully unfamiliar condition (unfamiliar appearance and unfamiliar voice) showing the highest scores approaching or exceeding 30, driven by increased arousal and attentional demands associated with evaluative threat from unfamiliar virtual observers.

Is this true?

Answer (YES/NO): NO